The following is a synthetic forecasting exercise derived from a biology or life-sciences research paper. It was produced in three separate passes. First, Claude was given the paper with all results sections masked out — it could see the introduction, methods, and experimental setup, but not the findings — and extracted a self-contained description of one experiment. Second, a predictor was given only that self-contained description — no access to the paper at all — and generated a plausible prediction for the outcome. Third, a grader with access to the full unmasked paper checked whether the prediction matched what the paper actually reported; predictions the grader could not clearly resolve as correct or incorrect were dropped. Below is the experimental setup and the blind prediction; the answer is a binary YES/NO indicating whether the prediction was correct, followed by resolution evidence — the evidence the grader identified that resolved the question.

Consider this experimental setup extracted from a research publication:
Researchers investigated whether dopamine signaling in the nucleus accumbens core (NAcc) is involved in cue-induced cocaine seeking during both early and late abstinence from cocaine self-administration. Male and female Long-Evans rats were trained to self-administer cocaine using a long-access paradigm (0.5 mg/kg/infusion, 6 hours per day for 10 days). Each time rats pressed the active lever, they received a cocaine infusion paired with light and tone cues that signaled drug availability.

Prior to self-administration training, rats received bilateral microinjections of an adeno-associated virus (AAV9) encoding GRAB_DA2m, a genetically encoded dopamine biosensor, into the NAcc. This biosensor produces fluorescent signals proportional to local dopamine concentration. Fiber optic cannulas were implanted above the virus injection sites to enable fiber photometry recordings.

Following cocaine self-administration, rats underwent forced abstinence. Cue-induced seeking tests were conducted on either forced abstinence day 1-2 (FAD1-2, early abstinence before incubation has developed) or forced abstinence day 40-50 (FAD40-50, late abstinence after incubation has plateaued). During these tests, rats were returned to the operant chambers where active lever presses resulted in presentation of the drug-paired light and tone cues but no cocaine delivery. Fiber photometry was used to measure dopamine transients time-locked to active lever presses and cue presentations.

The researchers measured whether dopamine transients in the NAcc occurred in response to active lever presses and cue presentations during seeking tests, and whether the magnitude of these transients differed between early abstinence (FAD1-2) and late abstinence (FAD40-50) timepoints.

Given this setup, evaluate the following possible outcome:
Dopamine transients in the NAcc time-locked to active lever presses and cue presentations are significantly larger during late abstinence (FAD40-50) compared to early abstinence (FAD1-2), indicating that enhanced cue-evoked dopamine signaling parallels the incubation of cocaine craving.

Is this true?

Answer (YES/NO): NO